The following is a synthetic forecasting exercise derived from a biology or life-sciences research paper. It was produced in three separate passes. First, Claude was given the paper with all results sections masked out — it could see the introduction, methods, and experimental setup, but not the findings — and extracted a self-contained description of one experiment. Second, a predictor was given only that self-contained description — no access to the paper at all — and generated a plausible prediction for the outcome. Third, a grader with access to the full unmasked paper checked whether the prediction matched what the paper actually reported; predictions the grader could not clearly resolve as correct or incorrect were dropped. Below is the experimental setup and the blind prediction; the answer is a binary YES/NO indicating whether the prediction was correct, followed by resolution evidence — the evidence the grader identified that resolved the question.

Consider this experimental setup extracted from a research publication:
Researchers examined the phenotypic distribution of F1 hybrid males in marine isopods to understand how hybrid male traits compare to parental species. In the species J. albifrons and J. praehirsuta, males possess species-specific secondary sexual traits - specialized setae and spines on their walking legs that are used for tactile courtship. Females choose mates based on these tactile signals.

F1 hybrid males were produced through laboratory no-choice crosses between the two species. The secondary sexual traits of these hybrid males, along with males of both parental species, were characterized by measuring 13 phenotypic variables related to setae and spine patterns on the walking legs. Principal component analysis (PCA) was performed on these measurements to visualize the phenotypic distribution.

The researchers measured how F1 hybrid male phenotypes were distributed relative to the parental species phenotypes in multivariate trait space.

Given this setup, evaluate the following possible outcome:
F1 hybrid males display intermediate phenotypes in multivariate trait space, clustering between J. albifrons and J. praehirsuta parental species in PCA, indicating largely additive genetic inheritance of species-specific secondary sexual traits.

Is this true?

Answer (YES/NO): NO